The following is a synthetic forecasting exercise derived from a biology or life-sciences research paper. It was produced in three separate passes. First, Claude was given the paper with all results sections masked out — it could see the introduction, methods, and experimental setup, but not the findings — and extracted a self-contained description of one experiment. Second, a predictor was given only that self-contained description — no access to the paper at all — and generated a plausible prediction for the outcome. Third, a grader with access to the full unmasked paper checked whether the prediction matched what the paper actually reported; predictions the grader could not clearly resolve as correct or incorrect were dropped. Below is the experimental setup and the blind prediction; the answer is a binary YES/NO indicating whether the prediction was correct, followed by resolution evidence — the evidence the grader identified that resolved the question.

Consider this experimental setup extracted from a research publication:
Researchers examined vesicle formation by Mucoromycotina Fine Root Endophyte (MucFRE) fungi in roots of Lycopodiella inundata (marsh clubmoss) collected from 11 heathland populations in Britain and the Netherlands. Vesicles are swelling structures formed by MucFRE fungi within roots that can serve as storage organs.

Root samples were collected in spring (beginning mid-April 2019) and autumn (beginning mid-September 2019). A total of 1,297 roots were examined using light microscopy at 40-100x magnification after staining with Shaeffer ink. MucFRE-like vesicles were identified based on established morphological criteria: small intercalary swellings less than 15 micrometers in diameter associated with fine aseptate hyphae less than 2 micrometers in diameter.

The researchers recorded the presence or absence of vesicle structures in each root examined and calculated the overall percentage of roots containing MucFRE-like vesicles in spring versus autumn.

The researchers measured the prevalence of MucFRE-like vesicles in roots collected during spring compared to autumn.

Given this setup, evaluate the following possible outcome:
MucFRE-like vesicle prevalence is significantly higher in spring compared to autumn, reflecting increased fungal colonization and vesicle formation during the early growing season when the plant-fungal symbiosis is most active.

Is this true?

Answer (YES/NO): NO